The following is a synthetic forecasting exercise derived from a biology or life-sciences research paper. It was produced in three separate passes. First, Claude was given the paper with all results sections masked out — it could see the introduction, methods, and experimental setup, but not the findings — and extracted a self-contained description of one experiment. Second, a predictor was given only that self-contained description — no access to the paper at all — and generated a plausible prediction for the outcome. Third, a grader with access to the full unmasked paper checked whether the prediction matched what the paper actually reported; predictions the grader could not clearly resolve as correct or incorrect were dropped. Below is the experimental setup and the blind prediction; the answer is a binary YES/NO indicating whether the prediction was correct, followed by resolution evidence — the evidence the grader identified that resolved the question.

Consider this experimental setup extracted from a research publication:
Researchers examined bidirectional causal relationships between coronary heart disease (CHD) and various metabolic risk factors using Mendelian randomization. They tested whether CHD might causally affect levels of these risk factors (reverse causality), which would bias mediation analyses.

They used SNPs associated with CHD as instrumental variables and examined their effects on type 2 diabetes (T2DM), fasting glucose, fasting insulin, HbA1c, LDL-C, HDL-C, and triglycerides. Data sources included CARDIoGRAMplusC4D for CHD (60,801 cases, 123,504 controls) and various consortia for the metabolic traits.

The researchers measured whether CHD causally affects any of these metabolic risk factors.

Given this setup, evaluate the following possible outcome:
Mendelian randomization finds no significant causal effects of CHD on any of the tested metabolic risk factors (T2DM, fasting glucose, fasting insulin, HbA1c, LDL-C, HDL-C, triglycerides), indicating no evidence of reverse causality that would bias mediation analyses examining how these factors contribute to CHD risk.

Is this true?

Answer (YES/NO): NO